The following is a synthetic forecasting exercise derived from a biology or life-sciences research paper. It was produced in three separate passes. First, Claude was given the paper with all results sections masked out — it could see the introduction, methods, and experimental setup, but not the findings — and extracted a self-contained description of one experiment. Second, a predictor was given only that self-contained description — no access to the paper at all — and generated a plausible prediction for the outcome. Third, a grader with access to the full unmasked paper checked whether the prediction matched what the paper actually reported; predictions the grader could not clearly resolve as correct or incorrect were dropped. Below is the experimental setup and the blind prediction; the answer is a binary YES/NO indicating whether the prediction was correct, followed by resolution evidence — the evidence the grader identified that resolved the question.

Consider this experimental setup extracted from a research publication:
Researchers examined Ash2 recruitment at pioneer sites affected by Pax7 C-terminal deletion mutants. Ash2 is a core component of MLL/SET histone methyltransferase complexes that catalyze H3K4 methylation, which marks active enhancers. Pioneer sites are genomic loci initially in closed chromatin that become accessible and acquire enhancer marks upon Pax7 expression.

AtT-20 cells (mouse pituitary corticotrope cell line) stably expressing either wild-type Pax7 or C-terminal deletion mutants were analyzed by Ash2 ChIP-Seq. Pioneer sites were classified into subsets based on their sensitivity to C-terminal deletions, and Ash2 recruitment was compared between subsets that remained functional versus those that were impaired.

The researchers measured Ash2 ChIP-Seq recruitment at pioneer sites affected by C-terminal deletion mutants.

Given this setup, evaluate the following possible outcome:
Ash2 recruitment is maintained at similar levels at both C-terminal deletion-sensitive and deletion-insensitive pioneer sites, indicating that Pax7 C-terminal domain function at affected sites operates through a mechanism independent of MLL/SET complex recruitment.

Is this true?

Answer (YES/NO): NO